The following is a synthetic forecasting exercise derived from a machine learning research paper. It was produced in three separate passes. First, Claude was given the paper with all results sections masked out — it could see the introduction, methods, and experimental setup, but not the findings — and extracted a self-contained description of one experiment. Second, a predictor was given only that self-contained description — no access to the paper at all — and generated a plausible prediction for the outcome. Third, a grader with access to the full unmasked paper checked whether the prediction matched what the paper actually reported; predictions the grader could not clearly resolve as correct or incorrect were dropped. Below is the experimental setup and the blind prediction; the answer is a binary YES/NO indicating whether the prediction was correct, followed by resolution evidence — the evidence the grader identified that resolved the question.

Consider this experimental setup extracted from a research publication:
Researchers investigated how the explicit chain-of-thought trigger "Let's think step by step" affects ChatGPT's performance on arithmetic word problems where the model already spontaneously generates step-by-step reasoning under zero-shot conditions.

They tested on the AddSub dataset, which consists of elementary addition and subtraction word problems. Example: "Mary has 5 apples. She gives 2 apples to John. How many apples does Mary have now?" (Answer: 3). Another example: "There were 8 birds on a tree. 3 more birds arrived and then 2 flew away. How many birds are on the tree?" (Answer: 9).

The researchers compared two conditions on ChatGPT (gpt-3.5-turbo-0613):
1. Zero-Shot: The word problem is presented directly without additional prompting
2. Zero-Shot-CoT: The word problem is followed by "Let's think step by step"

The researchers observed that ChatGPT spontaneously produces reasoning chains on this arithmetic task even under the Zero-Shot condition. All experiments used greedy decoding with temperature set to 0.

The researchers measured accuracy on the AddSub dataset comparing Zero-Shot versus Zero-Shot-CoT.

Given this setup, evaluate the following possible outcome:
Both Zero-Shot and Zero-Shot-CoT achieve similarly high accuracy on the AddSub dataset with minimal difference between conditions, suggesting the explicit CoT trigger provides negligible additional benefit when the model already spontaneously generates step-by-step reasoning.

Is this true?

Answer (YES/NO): NO